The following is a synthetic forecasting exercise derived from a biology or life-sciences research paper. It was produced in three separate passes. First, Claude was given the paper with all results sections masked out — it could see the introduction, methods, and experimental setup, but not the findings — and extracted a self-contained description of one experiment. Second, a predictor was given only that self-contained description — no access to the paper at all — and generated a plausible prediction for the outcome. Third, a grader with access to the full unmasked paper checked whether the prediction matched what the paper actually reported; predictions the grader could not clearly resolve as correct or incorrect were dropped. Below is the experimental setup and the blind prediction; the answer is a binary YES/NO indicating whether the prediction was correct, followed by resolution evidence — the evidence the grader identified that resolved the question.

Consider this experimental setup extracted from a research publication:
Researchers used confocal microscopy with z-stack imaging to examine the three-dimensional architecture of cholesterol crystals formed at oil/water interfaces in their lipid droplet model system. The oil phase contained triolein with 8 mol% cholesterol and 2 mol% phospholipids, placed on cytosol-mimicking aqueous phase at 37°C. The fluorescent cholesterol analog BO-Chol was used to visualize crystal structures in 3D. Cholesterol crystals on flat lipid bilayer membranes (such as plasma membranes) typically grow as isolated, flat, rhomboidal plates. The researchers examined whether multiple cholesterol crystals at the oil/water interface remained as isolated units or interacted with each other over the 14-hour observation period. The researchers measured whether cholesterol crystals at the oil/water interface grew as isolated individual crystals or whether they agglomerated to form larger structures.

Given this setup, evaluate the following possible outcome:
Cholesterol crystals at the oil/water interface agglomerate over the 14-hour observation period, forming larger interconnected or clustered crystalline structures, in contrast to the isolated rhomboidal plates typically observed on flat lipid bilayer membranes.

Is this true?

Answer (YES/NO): YES